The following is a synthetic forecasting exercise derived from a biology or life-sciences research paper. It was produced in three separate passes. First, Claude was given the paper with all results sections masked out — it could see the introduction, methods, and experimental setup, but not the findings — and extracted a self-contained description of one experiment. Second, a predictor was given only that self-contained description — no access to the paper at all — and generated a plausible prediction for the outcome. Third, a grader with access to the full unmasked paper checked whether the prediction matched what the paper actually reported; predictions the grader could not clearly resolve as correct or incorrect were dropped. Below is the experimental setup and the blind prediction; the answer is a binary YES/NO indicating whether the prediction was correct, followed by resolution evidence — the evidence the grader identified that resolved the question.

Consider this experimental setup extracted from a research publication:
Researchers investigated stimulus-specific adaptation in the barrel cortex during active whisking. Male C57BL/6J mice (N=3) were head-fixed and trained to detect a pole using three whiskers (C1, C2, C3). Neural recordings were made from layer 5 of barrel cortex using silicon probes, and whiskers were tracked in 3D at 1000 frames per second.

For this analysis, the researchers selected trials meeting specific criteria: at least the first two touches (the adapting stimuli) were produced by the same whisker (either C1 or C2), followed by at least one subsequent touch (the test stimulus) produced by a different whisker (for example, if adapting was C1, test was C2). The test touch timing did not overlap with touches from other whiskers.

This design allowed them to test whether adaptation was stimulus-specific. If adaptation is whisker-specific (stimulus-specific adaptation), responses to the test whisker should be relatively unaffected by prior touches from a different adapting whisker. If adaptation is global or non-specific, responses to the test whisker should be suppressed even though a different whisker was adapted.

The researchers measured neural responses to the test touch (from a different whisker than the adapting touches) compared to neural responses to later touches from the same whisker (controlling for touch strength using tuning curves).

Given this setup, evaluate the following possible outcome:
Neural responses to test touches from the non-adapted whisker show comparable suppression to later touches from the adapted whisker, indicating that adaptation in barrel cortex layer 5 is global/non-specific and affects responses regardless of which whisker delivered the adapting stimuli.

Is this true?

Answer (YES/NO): NO